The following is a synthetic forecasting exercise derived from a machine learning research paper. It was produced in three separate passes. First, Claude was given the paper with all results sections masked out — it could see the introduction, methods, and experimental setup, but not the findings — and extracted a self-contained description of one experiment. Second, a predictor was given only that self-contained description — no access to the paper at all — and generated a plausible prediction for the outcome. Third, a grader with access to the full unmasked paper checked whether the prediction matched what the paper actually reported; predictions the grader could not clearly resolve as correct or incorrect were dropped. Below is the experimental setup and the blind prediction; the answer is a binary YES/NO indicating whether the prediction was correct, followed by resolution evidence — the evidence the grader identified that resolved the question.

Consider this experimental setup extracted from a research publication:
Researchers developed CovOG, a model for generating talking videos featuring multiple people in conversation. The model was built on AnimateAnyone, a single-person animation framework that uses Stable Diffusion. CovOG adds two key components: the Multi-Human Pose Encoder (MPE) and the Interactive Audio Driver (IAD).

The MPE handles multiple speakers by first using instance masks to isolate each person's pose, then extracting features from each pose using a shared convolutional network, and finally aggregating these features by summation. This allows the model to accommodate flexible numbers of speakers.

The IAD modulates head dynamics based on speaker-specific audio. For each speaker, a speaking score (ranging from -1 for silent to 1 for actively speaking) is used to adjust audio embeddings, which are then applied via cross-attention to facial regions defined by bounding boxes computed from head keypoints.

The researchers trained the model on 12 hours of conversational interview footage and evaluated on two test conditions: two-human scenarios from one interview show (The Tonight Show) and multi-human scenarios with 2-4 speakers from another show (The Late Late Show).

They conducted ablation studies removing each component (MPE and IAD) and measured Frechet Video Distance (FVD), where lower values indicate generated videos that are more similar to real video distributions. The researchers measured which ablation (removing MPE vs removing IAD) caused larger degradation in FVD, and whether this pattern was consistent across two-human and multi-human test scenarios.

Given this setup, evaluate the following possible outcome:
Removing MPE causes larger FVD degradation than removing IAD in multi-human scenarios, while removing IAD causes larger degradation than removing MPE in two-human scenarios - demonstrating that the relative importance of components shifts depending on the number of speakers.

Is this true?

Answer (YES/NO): NO